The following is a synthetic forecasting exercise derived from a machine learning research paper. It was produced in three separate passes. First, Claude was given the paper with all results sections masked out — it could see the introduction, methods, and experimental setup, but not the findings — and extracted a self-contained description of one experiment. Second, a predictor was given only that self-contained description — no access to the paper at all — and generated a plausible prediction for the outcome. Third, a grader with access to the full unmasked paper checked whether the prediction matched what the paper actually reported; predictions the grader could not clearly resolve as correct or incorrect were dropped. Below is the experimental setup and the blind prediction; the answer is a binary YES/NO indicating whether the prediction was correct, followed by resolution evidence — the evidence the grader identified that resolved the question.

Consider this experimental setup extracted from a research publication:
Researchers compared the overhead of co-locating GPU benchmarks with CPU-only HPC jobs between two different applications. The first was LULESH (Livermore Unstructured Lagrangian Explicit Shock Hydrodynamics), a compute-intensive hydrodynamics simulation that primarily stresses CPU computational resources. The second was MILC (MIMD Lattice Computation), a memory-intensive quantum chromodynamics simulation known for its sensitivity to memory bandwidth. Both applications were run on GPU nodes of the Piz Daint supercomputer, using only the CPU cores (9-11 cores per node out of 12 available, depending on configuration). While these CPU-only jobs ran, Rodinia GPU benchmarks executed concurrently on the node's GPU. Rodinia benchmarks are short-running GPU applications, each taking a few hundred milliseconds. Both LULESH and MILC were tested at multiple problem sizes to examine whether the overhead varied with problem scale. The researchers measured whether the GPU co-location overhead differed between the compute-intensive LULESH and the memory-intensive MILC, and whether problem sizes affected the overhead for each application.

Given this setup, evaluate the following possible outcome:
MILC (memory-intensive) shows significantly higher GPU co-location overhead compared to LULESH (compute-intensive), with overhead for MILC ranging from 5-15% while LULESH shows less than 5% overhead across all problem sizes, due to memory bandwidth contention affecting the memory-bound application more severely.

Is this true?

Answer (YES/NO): NO